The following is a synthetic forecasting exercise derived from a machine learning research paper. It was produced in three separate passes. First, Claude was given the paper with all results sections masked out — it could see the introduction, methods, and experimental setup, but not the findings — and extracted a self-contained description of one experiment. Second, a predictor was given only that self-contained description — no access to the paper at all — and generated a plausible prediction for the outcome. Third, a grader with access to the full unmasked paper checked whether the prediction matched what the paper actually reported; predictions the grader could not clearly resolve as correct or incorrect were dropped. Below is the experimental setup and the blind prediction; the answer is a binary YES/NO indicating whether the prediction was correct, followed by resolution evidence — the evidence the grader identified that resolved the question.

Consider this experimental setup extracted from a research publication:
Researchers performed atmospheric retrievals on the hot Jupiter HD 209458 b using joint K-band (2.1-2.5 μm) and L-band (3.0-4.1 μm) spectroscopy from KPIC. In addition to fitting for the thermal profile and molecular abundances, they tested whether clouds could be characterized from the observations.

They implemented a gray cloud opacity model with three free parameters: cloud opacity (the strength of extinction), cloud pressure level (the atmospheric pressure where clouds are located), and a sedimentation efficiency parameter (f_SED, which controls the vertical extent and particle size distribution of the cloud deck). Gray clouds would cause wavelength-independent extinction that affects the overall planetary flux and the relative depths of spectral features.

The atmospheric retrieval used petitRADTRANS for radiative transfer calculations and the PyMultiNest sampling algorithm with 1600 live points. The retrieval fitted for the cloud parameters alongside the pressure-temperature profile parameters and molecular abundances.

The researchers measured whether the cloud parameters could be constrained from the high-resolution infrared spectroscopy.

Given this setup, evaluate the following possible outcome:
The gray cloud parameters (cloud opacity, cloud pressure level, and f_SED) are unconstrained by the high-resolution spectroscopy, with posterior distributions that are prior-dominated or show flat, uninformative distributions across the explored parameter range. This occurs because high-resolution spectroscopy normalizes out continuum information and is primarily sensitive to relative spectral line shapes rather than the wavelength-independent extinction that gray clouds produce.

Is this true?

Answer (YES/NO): YES